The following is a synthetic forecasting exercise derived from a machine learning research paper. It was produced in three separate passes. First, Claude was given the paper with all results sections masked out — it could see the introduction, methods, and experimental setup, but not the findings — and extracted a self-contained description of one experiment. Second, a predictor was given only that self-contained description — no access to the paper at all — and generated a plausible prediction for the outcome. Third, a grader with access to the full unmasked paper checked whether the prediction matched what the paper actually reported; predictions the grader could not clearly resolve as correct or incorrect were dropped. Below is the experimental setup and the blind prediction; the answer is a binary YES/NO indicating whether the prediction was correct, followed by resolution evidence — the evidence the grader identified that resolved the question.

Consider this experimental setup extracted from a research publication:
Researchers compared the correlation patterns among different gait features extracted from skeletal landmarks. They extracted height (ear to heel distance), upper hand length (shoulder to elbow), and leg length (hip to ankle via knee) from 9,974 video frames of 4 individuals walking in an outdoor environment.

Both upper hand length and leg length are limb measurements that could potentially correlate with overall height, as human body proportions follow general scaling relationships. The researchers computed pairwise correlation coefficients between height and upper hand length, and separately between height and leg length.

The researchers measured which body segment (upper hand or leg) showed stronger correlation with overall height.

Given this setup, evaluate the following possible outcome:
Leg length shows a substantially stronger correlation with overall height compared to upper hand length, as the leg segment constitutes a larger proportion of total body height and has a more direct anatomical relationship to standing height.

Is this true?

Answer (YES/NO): YES